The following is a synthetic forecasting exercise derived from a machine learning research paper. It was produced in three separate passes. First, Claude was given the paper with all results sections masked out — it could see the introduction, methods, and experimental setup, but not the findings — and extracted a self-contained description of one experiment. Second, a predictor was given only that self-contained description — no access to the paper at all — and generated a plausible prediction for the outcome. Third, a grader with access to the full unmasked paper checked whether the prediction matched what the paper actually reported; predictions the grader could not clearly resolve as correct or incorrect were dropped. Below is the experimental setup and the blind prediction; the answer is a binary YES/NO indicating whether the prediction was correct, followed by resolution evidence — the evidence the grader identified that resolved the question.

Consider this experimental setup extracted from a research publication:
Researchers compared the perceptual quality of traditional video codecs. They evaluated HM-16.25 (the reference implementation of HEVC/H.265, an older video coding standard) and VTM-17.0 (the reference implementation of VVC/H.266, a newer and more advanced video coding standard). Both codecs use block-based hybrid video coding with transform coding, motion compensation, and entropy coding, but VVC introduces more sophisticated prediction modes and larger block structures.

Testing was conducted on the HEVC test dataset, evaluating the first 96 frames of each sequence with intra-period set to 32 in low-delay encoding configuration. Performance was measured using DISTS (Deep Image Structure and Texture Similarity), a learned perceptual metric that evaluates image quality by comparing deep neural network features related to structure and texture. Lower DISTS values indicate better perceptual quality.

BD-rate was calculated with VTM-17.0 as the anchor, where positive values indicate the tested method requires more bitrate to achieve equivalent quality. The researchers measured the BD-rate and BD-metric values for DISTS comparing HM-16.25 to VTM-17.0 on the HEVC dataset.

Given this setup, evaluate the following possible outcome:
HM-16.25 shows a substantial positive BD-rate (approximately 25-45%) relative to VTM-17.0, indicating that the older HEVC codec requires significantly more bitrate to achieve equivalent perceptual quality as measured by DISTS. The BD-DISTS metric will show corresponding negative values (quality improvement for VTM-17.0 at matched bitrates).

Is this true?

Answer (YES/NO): NO